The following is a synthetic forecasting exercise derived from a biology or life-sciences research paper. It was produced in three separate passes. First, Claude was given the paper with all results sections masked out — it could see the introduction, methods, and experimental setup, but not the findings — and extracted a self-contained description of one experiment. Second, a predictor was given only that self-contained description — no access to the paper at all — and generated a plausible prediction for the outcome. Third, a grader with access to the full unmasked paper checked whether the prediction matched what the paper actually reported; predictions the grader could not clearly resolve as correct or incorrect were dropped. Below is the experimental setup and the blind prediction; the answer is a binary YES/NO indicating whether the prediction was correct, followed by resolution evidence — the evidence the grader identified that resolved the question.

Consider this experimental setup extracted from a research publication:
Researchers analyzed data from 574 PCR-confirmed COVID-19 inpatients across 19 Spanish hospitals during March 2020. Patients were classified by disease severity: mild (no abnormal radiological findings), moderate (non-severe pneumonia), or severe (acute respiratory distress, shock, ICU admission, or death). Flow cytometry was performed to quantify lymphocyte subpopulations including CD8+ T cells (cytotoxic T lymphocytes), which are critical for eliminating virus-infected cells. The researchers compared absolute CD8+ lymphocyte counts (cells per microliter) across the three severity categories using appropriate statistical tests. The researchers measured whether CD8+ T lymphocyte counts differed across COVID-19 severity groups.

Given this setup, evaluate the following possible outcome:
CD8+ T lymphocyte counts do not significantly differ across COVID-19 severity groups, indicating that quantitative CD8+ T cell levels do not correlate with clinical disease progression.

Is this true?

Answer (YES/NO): NO